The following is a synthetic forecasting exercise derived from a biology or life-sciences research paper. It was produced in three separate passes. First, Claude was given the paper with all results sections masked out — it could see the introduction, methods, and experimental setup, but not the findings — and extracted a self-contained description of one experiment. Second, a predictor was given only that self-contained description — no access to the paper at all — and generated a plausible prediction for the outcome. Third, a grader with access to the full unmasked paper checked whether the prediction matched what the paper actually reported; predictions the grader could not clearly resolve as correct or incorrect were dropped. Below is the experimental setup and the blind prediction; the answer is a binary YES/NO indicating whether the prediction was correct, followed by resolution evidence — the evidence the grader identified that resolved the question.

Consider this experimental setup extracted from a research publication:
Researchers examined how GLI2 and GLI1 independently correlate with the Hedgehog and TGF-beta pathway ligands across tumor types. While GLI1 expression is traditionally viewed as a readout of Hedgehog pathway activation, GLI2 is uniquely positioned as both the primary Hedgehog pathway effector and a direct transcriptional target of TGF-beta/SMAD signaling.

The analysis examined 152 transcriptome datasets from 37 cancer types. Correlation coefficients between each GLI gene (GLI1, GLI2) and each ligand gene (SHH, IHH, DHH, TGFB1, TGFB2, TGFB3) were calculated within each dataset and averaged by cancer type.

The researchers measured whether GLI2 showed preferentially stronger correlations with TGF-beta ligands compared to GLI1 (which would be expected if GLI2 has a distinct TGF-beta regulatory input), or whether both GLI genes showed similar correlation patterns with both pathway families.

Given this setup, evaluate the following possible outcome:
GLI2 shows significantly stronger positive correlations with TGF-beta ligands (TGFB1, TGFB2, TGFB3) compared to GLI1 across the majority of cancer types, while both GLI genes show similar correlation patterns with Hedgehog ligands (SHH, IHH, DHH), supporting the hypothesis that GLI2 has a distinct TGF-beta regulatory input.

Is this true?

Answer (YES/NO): NO